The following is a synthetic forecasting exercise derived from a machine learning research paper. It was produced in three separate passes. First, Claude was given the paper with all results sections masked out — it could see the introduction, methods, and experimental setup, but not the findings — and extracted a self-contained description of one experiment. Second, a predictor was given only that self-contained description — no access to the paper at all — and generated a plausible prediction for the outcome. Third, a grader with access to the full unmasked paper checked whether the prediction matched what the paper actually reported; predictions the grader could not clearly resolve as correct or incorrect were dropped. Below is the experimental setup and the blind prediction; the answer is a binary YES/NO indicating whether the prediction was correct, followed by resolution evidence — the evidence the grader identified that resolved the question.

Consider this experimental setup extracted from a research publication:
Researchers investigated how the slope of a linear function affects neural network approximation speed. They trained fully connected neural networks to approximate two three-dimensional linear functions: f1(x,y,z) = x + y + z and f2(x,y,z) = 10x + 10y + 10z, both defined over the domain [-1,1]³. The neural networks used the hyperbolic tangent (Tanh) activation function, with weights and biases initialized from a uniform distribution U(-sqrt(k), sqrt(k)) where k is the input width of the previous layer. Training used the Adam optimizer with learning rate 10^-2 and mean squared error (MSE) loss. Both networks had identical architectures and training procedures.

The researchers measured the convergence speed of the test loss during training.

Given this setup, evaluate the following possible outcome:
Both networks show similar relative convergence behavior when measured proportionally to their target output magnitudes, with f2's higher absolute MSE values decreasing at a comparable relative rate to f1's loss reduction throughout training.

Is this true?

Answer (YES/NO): NO